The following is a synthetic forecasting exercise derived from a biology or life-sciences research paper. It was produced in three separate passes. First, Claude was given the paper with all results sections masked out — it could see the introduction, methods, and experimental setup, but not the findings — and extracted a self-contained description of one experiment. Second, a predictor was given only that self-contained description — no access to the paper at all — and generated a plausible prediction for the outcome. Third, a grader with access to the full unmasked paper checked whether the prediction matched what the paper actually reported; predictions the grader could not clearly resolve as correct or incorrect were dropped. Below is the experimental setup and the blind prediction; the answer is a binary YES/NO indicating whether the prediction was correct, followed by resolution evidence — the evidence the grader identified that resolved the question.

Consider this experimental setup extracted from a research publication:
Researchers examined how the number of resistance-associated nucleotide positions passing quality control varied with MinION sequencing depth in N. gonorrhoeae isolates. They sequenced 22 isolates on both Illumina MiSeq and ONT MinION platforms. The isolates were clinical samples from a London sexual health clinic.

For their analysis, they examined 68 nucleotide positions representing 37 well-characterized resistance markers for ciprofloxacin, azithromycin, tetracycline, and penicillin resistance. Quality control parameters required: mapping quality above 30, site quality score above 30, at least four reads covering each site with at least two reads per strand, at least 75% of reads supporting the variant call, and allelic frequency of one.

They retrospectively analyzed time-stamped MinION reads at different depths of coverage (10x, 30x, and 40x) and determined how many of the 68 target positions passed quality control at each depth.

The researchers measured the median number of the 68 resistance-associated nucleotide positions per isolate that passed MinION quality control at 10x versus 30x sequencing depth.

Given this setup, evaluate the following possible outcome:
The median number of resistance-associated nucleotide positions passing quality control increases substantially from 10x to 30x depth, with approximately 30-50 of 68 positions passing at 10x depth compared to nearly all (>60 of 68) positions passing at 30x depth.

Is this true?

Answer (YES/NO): NO